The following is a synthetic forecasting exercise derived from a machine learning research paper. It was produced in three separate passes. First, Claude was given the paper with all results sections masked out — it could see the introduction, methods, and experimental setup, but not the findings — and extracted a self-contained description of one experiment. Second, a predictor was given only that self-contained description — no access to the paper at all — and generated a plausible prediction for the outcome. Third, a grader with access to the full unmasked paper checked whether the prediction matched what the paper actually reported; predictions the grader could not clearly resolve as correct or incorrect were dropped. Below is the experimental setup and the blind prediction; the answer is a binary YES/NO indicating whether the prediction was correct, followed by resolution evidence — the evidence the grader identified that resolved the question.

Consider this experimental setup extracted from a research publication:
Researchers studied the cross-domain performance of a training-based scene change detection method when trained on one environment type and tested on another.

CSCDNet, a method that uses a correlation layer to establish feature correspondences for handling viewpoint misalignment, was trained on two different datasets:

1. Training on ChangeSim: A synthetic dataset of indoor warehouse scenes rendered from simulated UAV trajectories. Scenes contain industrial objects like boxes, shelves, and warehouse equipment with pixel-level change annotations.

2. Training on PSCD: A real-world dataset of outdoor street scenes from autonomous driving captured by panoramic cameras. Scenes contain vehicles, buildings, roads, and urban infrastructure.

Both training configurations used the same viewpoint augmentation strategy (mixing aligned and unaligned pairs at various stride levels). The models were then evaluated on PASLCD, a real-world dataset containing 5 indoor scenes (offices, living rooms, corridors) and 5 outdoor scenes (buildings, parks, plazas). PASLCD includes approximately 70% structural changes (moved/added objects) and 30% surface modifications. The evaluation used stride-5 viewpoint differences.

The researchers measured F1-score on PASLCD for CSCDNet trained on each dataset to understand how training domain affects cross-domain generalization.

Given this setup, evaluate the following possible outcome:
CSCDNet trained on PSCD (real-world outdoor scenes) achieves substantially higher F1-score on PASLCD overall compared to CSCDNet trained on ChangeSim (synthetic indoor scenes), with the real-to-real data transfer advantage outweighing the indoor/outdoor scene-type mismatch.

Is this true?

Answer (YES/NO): NO